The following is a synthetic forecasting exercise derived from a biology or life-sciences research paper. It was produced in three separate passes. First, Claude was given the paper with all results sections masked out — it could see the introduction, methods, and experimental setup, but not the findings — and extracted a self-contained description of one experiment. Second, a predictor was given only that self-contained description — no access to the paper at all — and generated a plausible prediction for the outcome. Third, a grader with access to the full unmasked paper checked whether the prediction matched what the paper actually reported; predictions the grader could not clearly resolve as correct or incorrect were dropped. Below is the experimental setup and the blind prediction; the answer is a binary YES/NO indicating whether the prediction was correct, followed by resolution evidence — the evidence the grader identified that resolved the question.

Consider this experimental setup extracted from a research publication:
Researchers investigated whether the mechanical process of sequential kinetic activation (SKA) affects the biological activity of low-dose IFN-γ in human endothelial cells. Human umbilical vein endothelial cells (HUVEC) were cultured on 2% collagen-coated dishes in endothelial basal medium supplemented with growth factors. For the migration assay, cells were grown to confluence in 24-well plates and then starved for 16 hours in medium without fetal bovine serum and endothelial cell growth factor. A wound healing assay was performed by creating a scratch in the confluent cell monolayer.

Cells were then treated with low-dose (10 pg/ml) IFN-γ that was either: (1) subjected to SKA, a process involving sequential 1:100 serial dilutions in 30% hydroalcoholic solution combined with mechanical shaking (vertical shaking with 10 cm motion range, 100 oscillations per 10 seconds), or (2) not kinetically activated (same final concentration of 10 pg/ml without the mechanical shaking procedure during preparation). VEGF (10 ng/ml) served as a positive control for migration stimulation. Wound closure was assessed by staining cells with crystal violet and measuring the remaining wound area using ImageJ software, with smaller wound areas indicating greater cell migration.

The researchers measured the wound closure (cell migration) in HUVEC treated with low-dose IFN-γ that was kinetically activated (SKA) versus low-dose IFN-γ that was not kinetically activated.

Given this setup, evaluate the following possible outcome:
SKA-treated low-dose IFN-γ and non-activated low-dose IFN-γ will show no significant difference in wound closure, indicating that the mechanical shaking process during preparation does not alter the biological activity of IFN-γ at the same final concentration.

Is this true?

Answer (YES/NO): NO